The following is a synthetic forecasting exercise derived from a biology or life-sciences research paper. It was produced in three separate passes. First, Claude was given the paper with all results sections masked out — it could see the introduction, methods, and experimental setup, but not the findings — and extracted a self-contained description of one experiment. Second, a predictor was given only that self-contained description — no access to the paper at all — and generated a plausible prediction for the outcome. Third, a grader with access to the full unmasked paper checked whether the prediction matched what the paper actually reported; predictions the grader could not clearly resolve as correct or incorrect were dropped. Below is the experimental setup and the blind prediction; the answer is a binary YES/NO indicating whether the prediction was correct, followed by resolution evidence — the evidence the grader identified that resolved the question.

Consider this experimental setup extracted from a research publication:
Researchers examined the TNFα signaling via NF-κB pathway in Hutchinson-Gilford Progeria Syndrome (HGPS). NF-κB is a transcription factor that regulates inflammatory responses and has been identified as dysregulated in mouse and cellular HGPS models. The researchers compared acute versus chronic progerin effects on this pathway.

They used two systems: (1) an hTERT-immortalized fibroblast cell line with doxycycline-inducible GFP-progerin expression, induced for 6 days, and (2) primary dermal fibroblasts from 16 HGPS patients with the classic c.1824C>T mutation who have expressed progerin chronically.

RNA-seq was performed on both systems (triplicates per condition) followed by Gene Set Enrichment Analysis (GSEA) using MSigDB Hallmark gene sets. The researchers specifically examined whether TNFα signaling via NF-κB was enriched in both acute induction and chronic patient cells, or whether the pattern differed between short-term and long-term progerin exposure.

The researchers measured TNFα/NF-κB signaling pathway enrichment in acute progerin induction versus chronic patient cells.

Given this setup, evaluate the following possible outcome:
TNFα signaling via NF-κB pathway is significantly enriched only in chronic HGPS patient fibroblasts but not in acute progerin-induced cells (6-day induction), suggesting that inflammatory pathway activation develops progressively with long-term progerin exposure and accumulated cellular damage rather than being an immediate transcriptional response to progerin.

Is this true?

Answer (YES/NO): NO